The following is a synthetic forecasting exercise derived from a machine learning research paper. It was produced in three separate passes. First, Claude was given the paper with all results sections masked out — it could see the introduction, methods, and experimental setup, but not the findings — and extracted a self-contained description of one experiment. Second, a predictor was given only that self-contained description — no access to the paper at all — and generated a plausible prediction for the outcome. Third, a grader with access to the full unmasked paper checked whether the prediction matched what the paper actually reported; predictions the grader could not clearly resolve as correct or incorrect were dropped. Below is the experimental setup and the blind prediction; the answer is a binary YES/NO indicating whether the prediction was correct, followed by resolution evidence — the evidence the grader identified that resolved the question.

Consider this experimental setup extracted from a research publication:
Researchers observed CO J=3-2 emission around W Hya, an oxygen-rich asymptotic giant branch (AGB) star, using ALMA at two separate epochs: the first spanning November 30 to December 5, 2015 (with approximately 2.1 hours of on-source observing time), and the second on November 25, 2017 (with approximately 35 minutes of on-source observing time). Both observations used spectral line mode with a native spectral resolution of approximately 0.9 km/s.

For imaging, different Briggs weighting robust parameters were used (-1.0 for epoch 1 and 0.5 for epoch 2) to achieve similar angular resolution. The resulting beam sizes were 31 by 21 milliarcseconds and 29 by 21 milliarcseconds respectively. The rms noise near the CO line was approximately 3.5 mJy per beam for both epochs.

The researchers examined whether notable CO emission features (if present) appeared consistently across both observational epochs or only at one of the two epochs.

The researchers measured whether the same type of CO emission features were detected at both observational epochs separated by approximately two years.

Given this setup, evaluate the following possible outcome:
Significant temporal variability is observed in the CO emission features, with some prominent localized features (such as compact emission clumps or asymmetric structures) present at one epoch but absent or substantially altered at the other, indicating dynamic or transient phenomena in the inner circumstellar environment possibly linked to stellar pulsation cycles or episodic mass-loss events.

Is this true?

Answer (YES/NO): YES